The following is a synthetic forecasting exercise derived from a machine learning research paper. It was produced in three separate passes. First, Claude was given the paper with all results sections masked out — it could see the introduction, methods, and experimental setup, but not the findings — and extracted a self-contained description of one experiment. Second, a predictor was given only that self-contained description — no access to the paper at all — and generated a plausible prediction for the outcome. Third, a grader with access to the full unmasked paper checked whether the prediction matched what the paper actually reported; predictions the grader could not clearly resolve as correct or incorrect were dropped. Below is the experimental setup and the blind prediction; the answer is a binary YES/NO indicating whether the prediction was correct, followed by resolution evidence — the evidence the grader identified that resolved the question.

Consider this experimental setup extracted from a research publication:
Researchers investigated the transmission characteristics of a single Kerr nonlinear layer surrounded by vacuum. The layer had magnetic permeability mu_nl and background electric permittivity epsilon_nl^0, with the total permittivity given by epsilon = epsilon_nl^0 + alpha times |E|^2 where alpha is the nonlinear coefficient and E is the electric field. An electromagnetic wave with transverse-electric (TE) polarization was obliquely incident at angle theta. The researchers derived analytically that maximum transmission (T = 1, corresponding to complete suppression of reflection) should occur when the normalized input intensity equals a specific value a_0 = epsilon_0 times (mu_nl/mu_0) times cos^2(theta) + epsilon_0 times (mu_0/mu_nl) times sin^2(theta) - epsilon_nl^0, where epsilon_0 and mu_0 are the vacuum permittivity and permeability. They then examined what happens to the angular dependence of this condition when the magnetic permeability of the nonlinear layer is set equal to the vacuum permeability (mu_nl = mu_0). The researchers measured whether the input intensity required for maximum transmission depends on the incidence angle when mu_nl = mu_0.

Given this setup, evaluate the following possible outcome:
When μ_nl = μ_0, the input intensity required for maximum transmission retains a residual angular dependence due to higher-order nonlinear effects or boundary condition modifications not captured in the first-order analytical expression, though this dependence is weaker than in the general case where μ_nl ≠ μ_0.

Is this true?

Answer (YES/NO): NO